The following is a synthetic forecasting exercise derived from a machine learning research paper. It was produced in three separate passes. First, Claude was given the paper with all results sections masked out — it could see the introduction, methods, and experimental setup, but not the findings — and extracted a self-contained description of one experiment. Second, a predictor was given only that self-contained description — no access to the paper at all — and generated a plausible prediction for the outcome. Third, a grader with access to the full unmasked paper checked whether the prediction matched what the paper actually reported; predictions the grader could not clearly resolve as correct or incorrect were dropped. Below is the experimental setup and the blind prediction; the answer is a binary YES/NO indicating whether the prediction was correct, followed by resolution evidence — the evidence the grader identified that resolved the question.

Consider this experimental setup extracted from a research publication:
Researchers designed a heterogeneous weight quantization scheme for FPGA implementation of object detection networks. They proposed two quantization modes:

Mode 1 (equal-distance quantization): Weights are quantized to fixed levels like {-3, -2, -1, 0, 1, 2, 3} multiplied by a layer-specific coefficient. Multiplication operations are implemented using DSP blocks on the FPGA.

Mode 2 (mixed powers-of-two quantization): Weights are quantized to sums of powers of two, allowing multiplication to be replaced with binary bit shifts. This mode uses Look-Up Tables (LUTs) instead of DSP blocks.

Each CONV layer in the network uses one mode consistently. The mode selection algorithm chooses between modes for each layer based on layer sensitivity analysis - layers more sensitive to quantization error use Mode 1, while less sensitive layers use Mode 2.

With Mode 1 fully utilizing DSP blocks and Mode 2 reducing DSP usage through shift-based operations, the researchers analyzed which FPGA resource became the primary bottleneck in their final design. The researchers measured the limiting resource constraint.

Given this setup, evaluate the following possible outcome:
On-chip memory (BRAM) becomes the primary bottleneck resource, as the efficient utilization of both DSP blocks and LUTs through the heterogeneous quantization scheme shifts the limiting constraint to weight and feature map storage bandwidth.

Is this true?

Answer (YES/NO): YES